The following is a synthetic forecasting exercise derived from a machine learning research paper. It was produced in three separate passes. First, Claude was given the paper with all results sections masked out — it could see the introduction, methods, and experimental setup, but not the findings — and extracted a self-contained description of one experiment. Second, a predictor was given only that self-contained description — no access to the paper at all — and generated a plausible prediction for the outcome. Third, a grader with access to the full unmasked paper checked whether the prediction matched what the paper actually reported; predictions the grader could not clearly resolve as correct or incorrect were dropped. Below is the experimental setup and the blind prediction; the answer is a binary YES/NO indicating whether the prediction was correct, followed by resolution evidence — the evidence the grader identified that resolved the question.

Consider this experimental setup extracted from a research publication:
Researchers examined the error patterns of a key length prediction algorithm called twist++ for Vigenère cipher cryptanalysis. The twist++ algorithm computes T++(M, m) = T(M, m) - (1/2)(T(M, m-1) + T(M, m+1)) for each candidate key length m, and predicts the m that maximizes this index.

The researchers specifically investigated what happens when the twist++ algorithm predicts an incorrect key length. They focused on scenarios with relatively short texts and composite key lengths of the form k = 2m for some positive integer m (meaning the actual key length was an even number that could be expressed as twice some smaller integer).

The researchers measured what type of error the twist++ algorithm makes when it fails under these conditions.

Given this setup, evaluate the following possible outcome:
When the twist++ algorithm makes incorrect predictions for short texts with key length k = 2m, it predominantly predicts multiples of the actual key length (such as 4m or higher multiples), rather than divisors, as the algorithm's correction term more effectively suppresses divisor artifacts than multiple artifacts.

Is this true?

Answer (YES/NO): NO